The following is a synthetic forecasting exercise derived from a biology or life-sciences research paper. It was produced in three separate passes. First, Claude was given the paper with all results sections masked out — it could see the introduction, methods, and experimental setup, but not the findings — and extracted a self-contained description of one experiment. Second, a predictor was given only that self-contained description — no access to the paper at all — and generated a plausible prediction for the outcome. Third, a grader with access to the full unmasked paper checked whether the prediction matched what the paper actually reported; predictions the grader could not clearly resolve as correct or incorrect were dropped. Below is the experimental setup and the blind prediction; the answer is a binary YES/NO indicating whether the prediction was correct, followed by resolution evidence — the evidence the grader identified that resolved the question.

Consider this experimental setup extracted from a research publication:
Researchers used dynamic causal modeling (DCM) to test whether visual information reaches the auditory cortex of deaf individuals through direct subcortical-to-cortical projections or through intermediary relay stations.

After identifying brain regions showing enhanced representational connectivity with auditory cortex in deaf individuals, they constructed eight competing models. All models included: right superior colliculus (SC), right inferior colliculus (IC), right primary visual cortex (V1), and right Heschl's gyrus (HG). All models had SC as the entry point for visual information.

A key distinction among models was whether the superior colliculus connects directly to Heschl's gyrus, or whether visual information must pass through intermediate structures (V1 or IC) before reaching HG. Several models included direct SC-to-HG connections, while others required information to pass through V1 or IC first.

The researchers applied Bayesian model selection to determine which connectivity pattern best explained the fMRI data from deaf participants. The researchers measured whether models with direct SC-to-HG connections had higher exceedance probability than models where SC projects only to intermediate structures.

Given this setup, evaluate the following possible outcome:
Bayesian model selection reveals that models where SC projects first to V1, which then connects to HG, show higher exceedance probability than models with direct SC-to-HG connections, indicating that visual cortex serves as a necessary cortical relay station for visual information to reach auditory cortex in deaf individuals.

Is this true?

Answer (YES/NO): NO